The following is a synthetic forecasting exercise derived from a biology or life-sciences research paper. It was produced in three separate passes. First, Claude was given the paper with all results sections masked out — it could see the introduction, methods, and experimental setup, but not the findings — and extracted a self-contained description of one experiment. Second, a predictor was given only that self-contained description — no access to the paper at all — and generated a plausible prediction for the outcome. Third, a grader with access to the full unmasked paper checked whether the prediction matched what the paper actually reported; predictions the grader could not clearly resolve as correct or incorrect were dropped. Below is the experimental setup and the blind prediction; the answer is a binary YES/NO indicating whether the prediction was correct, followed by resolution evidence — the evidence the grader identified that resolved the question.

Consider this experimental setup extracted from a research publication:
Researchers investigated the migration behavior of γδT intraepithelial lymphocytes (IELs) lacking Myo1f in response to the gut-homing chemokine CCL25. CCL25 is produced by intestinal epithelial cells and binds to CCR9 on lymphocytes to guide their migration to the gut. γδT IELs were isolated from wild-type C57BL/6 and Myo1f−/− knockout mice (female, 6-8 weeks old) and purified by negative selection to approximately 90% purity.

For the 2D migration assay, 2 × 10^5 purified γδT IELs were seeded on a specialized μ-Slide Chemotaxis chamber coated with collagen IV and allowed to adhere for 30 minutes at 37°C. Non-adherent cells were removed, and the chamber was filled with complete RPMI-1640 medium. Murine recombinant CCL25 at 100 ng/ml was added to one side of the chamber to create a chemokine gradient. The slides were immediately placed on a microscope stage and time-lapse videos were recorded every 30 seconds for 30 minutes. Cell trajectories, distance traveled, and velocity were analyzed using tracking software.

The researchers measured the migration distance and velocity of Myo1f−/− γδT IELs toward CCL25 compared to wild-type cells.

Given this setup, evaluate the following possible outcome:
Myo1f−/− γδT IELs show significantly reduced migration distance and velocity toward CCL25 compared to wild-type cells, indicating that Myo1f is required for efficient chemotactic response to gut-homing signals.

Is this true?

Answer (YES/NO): YES